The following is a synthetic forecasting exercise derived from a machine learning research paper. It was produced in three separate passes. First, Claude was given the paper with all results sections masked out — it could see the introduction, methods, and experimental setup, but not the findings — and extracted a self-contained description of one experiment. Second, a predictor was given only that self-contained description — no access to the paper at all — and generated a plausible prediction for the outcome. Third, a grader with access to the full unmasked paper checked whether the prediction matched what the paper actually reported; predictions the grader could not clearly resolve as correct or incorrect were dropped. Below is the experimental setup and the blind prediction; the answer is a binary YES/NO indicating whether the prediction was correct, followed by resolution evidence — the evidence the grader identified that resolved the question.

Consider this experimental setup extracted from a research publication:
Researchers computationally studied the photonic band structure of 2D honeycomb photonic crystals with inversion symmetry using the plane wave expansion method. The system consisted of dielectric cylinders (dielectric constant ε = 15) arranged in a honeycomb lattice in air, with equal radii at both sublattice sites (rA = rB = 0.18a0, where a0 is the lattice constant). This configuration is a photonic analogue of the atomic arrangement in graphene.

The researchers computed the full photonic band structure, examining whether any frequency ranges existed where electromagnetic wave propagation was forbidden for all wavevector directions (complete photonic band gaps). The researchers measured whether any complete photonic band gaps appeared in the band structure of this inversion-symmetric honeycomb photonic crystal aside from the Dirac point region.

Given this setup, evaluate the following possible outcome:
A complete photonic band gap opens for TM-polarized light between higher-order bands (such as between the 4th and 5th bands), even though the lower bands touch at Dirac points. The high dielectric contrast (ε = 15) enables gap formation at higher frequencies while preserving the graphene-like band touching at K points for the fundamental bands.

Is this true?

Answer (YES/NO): NO